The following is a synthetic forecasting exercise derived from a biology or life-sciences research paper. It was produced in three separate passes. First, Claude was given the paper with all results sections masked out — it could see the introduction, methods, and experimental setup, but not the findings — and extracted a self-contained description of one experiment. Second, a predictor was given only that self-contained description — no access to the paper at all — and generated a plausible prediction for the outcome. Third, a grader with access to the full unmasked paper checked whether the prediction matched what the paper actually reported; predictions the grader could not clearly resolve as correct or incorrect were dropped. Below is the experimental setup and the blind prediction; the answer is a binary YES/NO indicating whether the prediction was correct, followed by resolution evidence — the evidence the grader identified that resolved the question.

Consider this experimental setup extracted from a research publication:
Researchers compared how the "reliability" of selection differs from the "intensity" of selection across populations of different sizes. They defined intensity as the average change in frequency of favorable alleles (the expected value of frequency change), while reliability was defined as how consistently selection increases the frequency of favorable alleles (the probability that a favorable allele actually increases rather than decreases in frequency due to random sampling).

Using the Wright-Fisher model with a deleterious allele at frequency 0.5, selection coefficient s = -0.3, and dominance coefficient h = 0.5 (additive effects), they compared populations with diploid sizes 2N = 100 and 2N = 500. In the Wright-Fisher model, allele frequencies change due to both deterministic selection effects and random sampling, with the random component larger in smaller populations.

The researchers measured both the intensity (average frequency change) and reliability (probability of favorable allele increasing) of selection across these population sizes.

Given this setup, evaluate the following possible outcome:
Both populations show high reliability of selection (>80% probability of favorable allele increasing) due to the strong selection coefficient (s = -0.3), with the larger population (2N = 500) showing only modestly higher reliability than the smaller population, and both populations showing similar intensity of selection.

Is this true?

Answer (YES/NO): NO